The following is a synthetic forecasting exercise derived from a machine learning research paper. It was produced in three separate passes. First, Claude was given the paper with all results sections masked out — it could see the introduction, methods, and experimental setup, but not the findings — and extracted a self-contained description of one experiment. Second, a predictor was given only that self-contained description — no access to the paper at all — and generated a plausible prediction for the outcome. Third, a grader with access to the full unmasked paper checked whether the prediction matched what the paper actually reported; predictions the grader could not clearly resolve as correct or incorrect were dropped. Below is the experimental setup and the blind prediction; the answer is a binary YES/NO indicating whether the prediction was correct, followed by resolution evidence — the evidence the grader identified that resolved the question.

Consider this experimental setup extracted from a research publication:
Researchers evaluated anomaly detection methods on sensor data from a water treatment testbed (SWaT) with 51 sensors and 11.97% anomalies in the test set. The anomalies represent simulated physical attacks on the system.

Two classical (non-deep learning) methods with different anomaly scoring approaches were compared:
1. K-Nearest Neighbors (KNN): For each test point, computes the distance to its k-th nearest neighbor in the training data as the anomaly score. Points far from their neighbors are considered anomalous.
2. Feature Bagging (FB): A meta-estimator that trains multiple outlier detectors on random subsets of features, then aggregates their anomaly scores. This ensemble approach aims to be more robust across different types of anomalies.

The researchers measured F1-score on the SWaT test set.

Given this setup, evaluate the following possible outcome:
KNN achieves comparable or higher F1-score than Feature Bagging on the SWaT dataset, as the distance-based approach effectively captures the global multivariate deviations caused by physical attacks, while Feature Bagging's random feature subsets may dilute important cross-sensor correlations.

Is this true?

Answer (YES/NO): NO